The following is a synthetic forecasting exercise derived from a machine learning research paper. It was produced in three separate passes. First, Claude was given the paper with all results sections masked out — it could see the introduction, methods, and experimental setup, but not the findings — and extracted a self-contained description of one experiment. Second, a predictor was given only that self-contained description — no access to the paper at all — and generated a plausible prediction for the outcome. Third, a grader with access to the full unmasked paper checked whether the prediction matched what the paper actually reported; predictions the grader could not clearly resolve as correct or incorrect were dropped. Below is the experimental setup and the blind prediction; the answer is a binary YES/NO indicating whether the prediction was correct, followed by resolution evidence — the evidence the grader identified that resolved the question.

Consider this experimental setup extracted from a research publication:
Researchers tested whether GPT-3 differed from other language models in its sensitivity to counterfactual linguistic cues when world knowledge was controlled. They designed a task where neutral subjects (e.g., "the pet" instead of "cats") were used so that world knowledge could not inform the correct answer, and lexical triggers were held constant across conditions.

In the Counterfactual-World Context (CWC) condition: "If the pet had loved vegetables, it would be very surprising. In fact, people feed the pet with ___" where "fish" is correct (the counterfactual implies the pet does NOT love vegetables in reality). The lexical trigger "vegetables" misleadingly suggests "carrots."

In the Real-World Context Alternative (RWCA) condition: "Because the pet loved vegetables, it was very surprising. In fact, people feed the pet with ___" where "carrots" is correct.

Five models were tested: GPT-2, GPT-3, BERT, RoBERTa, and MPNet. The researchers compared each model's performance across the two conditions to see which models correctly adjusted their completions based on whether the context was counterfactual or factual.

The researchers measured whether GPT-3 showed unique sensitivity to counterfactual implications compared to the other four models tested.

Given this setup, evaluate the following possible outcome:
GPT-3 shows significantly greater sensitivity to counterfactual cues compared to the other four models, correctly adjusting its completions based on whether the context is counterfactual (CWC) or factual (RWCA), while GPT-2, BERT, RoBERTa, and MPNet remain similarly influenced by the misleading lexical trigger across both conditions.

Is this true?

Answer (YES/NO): YES